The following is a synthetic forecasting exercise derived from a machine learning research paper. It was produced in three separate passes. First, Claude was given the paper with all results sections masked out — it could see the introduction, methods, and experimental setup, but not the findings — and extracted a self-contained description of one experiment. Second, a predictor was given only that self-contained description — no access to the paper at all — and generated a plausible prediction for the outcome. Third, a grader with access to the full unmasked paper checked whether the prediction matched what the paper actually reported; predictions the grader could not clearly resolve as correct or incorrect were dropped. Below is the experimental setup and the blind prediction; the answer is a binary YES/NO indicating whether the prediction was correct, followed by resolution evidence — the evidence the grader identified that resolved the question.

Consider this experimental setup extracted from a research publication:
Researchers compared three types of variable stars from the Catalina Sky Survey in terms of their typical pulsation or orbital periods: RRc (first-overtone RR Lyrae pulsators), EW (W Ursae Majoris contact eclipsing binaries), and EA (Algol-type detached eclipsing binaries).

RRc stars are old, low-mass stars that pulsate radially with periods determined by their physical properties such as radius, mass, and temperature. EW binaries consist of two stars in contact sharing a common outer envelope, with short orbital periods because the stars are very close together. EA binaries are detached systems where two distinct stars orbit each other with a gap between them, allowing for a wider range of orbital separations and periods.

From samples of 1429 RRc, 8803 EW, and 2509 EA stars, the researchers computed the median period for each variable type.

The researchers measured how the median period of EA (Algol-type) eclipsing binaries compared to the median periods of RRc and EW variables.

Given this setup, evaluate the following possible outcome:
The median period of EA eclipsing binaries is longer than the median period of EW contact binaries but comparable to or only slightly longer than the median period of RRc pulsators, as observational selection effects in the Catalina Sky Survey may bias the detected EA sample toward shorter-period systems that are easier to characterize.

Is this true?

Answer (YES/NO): NO